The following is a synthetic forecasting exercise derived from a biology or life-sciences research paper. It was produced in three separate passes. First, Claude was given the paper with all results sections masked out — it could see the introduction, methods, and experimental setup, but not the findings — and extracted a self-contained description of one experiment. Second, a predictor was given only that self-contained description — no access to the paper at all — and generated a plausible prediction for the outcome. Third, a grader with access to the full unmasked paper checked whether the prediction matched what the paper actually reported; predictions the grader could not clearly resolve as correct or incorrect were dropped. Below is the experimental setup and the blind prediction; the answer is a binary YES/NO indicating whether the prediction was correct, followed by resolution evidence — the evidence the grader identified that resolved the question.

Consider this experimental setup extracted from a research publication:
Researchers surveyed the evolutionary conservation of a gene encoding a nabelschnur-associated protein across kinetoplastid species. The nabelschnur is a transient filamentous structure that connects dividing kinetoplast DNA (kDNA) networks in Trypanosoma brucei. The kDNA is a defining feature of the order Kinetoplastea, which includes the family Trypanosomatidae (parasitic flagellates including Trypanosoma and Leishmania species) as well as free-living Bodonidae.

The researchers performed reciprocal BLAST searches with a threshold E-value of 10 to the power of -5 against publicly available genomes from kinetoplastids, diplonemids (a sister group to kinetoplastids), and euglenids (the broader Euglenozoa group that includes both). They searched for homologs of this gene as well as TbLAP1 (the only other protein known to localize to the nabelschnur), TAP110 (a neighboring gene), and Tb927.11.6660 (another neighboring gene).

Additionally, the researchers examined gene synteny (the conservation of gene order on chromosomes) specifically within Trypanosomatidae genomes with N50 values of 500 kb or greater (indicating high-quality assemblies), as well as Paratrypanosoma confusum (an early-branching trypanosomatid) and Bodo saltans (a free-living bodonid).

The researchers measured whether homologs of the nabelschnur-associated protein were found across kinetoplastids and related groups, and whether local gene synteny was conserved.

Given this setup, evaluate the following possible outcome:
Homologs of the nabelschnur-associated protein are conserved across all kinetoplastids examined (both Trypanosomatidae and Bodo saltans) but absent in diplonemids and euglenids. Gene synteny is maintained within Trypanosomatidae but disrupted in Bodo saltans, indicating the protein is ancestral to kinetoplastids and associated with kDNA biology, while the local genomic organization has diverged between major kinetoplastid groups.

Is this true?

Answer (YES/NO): NO